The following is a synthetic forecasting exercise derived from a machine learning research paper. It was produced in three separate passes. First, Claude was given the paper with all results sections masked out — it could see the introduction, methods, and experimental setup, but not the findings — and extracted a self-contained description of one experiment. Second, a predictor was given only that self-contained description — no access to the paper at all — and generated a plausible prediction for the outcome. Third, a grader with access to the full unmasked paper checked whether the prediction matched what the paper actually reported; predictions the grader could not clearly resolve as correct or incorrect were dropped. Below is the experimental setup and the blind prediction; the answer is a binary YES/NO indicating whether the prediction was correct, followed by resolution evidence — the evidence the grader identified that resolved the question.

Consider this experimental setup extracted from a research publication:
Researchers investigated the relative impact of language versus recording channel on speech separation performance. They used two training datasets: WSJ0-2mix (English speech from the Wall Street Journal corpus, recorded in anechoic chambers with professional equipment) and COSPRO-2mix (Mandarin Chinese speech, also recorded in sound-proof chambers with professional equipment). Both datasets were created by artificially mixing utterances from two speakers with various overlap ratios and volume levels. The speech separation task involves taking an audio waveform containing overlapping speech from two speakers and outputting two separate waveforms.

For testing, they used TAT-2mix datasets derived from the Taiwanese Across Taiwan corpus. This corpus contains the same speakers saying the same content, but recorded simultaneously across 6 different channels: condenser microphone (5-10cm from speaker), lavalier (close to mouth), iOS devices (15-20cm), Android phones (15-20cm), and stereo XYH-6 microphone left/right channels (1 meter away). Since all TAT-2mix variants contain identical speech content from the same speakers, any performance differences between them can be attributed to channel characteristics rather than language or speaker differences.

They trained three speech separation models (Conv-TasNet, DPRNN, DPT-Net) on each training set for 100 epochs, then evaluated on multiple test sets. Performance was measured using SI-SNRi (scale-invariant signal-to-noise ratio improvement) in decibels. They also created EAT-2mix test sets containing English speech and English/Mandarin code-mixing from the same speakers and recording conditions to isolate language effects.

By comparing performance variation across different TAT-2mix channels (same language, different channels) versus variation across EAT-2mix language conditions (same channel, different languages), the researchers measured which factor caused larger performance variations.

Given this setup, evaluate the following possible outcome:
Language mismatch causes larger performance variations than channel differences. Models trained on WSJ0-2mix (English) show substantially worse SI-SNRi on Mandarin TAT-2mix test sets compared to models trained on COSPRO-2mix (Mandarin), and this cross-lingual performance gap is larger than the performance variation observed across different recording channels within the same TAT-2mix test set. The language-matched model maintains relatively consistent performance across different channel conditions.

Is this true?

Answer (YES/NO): NO